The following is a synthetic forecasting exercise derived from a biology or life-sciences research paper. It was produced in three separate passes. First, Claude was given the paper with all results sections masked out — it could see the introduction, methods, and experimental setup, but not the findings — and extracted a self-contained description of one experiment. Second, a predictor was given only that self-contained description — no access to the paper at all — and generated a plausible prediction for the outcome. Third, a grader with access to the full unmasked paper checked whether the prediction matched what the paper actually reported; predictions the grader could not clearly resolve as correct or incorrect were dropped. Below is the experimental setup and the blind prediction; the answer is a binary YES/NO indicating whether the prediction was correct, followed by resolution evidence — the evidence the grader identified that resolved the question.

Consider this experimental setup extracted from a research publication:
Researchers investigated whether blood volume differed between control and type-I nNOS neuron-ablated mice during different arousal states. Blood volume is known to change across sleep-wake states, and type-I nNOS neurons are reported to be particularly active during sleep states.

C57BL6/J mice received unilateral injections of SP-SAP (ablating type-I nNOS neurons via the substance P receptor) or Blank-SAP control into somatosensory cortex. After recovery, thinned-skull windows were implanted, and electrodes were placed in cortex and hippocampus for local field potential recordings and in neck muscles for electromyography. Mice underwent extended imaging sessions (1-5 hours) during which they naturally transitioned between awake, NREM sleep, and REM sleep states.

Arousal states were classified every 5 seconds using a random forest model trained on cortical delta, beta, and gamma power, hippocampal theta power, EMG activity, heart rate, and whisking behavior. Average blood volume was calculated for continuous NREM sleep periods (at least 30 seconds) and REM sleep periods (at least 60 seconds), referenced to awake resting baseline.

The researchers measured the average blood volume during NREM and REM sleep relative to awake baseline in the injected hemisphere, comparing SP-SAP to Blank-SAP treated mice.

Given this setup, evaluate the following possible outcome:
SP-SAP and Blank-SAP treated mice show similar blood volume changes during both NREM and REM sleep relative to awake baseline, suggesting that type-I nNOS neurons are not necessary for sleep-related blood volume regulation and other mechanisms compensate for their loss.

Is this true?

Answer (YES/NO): YES